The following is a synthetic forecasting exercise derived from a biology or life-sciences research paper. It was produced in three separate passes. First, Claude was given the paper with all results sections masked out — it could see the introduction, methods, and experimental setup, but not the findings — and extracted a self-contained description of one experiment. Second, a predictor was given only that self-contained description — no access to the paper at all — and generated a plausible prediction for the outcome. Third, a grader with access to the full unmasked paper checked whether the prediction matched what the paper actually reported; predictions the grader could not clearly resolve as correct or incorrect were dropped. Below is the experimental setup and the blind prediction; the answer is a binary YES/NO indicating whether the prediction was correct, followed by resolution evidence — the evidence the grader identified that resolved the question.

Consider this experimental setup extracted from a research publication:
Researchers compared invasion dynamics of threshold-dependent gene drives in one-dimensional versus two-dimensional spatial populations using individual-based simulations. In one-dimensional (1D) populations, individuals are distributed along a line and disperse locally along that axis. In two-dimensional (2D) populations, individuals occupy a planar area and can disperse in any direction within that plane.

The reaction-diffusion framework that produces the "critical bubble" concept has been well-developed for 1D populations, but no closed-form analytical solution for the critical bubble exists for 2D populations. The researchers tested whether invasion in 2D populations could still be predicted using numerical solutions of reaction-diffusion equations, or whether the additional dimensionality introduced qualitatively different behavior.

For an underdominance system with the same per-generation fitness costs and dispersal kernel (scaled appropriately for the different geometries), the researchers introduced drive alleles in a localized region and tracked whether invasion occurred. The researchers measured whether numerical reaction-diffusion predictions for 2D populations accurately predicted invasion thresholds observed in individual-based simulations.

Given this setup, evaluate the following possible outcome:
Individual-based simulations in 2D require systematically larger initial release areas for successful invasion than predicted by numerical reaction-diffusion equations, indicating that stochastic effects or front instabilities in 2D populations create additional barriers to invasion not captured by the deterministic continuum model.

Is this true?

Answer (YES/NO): NO